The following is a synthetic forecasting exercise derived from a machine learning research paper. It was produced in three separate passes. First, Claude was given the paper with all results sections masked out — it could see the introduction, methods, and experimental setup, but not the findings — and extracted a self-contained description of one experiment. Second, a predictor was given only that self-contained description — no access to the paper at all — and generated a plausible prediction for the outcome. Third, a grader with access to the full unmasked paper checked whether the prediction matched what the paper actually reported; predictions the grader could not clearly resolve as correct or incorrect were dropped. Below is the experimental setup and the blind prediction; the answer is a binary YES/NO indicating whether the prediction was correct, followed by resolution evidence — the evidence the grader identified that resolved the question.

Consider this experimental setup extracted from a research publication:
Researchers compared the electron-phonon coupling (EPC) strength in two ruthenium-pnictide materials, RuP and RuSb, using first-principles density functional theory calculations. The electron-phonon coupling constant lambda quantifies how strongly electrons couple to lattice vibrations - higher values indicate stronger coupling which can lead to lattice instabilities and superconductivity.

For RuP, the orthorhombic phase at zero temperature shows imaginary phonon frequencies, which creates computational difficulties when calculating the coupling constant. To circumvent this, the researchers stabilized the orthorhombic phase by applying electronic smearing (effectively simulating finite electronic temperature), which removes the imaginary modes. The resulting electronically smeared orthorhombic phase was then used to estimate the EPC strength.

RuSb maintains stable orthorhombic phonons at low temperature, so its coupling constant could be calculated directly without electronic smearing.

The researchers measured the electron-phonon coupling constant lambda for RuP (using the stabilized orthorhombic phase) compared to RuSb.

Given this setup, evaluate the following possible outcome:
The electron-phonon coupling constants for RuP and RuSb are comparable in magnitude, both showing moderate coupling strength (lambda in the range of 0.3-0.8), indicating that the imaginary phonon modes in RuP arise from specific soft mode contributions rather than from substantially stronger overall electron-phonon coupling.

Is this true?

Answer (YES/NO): NO